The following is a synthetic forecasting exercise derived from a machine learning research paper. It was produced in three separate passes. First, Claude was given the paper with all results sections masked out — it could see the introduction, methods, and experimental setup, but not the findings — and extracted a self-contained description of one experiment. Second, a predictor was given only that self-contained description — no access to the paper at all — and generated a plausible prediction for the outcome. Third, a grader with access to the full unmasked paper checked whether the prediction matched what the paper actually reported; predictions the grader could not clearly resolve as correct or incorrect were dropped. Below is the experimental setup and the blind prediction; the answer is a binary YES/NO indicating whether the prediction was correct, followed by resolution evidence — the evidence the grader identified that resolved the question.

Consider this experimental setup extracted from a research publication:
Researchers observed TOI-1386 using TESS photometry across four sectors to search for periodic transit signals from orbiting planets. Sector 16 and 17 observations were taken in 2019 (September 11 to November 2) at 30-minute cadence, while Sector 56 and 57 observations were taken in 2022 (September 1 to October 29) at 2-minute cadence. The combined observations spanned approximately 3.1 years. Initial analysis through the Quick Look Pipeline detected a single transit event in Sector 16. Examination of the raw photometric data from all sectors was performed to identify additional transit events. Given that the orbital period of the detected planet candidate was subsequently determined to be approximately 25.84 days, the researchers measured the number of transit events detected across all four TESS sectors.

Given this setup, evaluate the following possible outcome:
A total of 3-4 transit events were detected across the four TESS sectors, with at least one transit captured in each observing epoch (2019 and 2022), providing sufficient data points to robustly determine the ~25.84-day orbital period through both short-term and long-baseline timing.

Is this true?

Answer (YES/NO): YES